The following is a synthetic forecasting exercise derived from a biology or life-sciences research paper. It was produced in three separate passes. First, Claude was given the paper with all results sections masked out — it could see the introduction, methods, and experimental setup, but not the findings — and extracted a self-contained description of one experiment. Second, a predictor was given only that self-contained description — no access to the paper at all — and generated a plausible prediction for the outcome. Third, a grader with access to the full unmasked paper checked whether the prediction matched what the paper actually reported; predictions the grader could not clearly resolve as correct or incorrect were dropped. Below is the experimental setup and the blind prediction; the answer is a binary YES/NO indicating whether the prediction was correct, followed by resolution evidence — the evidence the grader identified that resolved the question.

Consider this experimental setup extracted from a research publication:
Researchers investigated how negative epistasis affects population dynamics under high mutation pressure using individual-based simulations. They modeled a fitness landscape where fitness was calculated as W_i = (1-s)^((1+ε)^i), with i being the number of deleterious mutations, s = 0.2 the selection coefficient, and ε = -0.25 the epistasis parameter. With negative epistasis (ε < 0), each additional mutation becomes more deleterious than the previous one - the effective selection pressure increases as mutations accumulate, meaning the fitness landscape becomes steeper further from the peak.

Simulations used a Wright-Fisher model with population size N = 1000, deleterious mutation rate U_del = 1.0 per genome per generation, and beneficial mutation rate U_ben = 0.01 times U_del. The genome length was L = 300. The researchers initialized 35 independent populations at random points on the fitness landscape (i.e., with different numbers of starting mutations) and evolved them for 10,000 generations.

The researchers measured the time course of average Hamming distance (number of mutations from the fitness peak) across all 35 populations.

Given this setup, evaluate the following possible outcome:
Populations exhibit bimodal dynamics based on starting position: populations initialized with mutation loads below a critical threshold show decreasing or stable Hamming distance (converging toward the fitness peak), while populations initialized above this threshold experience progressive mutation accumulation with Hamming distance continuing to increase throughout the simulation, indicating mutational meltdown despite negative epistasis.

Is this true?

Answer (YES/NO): NO